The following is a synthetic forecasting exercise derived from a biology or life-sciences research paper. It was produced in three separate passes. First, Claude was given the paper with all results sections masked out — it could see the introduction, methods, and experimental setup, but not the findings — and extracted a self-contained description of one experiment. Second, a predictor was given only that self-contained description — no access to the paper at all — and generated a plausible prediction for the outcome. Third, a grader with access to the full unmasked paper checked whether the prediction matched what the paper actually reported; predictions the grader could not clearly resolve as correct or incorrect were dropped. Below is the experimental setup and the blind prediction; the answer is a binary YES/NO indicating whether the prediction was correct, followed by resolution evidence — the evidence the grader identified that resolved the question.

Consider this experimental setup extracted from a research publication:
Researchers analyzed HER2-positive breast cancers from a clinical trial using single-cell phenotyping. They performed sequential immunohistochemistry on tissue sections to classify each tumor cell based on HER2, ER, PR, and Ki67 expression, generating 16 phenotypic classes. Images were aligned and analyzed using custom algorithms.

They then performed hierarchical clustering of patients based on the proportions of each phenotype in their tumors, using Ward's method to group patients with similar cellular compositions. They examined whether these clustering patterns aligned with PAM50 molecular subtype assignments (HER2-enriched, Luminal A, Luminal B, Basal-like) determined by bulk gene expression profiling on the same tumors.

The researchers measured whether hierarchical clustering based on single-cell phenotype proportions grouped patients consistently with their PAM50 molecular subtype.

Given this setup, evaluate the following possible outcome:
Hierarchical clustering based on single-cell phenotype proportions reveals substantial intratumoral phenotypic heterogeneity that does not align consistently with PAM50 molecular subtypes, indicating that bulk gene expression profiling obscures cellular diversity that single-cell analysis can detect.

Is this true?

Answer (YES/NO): NO